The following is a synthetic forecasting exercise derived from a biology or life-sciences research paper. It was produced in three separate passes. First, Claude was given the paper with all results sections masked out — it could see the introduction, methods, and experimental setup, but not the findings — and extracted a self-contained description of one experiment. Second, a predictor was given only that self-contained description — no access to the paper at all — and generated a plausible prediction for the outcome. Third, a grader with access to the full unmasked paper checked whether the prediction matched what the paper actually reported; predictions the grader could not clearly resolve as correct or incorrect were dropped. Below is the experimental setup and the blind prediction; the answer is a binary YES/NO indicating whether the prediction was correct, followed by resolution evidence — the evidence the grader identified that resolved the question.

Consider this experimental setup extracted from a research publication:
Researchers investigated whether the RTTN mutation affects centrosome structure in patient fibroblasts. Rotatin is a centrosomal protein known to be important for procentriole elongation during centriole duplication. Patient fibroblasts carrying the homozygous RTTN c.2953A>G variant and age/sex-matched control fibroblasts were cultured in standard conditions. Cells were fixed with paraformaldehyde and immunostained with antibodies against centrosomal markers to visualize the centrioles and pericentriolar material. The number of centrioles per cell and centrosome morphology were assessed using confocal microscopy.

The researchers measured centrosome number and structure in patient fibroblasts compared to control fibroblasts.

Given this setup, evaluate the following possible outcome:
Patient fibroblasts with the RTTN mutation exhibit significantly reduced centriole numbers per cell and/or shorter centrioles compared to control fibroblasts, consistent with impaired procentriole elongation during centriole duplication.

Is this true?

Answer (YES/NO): NO